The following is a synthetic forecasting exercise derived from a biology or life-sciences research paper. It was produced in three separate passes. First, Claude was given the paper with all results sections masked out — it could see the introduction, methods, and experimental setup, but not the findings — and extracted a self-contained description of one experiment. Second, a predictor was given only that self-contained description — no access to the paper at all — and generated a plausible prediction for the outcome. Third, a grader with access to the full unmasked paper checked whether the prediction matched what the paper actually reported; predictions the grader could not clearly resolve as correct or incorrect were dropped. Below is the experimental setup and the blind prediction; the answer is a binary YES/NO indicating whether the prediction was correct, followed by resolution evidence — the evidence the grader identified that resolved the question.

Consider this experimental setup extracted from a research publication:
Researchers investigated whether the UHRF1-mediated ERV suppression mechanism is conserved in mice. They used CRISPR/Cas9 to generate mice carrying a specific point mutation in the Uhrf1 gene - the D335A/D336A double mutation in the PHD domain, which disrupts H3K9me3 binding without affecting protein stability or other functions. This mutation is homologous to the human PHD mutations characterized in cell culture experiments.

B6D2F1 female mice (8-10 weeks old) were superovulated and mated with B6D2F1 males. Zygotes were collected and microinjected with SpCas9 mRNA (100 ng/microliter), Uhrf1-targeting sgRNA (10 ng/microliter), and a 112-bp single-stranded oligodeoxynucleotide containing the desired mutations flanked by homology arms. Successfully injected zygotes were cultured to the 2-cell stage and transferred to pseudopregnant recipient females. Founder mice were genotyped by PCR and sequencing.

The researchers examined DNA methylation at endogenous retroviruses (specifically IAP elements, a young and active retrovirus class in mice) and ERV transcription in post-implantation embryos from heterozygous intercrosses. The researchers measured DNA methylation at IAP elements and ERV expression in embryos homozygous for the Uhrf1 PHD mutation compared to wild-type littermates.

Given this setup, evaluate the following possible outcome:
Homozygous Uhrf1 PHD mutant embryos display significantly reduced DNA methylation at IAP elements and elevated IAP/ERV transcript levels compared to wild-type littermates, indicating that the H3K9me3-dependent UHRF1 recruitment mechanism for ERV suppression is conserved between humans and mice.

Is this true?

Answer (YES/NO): YES